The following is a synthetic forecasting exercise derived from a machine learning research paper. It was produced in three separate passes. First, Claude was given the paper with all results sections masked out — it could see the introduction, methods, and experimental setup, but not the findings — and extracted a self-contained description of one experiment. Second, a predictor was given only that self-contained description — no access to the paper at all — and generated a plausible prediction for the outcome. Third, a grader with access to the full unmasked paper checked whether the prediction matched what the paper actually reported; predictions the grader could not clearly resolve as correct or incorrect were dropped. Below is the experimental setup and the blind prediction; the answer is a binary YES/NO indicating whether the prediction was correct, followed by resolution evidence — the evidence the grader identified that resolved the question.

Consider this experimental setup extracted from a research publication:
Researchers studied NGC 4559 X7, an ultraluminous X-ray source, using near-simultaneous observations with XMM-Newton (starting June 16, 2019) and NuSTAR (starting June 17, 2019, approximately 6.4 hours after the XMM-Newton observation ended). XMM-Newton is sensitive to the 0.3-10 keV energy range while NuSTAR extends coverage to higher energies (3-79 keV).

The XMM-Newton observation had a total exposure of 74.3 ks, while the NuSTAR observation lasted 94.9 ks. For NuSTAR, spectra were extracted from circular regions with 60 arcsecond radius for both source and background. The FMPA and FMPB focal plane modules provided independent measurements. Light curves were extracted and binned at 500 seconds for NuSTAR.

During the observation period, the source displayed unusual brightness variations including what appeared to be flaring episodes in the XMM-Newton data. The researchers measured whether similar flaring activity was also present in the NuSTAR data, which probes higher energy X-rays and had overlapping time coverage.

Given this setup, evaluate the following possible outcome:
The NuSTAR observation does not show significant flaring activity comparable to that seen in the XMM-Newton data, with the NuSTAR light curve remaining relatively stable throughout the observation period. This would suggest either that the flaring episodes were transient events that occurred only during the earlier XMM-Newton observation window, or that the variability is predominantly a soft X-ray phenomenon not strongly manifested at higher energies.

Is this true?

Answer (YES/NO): NO